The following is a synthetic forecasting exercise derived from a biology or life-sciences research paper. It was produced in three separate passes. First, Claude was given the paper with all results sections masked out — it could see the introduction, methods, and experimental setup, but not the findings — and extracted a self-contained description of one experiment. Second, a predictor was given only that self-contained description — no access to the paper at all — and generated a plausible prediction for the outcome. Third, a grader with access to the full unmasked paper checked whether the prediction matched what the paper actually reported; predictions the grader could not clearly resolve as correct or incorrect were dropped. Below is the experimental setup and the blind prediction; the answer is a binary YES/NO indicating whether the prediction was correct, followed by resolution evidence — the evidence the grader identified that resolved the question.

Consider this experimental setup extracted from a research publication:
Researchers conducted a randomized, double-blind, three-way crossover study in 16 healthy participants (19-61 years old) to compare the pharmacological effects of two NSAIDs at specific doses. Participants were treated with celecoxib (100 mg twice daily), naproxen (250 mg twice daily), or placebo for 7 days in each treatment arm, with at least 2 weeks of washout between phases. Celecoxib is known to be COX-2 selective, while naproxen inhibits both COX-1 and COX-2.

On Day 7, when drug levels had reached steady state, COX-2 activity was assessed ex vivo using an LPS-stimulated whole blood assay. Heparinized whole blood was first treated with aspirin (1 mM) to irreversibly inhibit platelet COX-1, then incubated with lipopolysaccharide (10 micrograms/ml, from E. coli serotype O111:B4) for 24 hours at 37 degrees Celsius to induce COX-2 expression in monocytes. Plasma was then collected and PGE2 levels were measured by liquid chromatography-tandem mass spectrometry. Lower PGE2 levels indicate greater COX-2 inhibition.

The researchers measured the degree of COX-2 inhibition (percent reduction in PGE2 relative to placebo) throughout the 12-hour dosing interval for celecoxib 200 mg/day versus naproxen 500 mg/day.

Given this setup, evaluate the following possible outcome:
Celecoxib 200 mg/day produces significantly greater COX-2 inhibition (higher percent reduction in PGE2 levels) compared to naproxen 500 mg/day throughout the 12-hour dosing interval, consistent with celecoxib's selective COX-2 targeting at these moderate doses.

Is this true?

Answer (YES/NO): NO